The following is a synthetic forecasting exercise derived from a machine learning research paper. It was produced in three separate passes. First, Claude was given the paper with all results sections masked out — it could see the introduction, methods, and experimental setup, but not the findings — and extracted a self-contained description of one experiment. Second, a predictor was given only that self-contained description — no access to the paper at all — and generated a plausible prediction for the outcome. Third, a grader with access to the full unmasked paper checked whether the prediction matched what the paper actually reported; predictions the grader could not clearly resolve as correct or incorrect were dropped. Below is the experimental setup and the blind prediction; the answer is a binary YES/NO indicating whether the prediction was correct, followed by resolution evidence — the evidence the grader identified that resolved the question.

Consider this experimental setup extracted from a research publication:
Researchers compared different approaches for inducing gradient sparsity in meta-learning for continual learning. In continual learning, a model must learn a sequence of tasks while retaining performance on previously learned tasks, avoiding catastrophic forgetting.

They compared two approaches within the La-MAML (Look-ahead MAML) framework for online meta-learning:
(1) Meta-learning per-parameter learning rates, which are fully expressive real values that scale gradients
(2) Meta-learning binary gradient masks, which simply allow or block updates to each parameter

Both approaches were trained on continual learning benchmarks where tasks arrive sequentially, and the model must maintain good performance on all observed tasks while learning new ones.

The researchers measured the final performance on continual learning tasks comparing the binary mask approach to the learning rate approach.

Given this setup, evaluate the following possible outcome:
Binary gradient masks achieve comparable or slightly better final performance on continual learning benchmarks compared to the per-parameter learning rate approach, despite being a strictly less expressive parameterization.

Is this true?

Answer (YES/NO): YES